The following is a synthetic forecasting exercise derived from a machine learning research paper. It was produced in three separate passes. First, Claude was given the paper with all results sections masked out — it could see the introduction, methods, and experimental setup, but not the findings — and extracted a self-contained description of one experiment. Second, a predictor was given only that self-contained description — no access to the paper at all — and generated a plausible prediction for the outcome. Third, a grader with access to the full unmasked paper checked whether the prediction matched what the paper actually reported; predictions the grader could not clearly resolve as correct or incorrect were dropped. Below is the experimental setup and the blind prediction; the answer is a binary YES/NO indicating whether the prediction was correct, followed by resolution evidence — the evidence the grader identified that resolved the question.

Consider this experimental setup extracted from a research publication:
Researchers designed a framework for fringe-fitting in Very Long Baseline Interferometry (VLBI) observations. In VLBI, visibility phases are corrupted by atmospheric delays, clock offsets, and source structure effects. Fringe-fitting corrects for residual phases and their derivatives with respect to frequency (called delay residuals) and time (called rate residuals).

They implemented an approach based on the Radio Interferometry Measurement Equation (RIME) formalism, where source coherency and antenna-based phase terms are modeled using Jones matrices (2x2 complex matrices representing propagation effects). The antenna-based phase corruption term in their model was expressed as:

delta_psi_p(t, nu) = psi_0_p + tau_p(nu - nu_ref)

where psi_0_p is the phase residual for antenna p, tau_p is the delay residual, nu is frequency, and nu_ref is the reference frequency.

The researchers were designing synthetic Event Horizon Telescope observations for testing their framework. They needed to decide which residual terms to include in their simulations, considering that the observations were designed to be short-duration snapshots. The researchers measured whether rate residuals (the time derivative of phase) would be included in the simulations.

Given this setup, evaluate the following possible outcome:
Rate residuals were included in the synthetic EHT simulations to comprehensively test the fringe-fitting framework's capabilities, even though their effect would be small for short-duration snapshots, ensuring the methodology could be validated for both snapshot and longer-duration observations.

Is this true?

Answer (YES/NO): NO